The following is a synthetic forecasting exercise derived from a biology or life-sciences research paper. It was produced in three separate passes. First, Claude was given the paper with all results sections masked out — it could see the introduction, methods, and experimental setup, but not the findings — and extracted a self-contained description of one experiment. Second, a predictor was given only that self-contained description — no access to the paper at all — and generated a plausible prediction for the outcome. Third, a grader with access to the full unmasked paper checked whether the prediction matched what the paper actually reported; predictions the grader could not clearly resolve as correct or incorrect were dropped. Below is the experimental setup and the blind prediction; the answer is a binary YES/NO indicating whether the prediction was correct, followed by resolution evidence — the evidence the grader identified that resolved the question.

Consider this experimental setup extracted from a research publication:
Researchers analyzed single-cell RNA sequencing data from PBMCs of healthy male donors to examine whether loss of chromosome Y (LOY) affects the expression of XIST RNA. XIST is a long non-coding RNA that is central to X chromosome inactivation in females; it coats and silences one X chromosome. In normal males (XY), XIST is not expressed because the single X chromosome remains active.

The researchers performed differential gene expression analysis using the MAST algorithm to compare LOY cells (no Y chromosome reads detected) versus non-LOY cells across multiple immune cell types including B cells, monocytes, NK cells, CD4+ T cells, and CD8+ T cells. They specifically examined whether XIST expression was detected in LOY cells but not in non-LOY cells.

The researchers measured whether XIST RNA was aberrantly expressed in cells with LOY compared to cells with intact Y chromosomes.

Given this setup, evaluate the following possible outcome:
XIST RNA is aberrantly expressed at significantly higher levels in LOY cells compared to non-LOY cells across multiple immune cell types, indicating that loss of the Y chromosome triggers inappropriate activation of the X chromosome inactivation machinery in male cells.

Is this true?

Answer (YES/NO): YES